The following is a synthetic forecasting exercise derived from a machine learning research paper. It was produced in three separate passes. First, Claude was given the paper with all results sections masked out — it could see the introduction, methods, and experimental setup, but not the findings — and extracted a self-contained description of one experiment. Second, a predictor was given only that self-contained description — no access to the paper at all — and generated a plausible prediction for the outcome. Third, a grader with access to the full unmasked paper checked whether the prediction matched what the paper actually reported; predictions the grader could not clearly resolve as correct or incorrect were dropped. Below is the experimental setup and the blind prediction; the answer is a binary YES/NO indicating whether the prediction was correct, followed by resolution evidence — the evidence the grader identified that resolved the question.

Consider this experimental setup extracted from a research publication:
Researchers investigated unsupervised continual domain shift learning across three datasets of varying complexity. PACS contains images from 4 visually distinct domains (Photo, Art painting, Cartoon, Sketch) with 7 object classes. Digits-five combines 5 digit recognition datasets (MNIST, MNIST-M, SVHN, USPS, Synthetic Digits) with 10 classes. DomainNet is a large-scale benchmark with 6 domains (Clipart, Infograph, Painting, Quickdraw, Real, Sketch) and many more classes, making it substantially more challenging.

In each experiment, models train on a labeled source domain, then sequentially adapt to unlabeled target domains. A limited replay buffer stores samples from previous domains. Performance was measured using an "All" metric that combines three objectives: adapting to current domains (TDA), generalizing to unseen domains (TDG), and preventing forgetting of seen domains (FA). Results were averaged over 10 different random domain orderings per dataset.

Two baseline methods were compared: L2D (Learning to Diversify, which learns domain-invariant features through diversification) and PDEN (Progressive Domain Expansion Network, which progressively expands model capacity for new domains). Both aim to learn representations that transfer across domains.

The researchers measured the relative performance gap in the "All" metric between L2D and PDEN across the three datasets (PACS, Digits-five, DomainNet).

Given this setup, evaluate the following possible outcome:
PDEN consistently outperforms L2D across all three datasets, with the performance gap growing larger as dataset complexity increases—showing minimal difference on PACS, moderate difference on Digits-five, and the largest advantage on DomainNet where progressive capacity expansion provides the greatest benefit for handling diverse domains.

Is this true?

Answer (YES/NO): NO